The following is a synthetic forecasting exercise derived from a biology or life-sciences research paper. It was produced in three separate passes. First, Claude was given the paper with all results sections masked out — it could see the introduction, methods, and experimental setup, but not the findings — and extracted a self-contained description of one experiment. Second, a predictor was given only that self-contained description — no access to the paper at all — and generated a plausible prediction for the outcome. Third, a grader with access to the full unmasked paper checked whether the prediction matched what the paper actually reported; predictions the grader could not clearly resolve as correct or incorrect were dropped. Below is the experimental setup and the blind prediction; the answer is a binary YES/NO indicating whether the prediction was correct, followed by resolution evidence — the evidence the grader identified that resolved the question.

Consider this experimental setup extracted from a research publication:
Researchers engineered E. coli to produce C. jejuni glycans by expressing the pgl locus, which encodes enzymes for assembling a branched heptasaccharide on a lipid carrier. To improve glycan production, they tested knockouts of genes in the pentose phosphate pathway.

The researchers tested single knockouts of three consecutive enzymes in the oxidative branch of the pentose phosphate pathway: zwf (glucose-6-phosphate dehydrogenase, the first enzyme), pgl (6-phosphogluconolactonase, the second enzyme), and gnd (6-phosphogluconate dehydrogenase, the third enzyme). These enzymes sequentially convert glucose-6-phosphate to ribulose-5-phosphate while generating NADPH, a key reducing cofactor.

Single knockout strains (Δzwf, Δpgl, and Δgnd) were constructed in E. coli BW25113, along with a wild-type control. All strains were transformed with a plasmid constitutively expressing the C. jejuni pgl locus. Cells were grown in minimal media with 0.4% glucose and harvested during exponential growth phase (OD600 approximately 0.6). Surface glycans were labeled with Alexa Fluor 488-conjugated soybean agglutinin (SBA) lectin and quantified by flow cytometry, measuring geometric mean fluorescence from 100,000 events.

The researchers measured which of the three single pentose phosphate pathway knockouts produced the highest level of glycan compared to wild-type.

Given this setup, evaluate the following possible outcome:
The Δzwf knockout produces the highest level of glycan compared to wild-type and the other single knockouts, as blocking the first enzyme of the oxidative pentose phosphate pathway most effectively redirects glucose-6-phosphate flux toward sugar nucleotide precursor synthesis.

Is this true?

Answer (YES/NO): NO